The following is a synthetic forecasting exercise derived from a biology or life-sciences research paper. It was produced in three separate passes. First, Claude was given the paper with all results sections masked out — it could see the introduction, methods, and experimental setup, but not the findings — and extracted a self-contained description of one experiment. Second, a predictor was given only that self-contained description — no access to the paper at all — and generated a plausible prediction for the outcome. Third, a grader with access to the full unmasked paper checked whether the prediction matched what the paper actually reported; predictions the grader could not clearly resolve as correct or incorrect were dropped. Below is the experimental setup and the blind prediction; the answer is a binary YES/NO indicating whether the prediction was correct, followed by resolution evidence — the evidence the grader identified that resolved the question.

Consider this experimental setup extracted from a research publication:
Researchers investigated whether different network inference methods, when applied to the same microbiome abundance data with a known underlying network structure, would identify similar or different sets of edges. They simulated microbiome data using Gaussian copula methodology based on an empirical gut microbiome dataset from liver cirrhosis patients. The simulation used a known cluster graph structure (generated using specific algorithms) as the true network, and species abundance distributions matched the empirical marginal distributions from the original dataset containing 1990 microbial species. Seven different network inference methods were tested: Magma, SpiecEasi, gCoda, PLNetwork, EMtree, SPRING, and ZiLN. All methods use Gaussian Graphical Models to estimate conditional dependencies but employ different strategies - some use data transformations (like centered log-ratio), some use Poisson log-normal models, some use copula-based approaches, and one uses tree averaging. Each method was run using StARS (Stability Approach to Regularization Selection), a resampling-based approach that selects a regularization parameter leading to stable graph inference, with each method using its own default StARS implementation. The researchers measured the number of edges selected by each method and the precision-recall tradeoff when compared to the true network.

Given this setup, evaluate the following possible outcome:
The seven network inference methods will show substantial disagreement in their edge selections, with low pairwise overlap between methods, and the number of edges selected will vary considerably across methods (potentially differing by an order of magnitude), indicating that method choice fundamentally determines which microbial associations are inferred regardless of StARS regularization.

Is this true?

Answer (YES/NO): NO